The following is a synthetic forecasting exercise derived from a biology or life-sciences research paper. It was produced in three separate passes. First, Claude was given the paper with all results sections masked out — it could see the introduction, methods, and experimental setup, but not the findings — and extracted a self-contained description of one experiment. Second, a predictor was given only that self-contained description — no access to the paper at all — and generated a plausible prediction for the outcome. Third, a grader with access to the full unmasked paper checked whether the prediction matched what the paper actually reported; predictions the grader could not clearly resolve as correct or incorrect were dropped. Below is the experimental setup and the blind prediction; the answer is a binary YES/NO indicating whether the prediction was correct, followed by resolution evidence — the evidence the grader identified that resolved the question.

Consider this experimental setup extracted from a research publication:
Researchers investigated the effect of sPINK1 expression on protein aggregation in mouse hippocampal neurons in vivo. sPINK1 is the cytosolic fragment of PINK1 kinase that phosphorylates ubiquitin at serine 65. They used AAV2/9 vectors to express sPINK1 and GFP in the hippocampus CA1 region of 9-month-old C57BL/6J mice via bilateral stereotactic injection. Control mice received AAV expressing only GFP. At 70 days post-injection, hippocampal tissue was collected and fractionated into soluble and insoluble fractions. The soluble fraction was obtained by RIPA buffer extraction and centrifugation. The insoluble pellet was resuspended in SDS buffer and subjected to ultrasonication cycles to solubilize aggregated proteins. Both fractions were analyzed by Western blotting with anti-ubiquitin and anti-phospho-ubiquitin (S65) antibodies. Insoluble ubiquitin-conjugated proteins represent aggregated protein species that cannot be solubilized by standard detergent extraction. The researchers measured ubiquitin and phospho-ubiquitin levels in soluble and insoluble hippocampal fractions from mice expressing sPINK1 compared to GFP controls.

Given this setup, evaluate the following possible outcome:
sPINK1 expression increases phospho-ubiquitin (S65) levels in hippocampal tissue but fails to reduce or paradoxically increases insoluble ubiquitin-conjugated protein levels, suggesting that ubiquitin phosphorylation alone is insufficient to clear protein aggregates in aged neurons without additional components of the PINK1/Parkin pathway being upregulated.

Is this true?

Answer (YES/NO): NO